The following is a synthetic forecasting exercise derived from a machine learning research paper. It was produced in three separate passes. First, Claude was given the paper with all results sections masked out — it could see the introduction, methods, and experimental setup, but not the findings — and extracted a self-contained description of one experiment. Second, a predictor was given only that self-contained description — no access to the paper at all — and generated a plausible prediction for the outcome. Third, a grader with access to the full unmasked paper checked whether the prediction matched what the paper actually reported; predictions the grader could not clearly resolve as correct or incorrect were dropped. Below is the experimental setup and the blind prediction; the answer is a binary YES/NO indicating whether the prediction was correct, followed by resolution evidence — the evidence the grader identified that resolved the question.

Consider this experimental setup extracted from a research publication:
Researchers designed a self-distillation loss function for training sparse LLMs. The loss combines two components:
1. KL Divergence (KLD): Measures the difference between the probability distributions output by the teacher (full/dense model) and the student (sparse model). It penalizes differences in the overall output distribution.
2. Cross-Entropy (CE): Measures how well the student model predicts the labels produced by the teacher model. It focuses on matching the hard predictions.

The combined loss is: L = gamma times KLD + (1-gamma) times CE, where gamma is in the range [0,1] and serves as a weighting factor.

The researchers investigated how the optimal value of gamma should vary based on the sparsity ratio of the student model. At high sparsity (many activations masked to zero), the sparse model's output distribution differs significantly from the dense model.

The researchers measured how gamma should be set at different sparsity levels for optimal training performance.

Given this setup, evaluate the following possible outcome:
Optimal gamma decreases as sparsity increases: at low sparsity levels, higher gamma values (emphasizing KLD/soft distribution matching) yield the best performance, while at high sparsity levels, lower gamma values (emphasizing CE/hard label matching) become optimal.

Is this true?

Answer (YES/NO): YES